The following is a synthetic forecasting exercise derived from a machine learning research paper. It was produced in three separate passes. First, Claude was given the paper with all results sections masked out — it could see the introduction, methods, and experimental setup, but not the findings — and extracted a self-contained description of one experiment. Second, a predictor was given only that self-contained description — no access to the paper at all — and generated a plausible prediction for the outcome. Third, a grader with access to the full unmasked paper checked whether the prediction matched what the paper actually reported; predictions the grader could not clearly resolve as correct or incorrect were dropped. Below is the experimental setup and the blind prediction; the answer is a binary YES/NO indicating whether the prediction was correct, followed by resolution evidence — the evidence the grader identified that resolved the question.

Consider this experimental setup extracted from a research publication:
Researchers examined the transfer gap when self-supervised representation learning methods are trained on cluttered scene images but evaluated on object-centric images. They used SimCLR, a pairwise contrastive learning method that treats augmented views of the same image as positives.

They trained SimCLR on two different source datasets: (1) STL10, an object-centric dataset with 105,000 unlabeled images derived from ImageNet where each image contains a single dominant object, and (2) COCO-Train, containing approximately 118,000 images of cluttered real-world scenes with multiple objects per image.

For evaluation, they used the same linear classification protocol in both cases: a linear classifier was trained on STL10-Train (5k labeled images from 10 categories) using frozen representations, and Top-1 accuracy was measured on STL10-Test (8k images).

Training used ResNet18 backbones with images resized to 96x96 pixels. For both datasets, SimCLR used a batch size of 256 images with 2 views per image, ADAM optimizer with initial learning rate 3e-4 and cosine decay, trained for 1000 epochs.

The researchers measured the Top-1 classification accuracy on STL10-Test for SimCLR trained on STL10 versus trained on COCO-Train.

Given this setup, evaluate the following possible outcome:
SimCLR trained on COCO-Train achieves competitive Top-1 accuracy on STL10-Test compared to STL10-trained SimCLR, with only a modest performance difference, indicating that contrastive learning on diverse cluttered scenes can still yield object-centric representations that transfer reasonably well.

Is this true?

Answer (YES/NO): NO